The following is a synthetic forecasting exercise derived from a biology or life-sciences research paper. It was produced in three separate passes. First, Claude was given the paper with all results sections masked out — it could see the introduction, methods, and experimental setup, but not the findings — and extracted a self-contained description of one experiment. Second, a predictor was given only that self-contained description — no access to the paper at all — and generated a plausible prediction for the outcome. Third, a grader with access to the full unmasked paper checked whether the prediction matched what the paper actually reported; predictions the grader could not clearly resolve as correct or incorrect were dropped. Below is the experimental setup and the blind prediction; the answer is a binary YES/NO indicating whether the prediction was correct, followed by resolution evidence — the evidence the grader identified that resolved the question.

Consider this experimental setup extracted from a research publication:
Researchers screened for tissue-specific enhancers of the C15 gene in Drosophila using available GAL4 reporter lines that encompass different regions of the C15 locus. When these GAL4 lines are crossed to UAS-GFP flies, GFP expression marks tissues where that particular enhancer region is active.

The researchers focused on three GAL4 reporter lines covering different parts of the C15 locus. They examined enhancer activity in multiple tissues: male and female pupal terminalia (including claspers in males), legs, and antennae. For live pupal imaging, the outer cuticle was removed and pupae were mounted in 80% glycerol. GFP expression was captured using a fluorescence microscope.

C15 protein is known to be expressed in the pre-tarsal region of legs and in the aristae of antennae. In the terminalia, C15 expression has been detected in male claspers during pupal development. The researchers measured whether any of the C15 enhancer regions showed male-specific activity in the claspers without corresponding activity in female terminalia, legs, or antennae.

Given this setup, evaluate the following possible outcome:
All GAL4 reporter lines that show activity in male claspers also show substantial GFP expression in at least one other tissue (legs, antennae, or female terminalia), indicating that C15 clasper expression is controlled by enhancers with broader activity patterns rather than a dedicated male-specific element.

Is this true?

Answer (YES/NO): NO